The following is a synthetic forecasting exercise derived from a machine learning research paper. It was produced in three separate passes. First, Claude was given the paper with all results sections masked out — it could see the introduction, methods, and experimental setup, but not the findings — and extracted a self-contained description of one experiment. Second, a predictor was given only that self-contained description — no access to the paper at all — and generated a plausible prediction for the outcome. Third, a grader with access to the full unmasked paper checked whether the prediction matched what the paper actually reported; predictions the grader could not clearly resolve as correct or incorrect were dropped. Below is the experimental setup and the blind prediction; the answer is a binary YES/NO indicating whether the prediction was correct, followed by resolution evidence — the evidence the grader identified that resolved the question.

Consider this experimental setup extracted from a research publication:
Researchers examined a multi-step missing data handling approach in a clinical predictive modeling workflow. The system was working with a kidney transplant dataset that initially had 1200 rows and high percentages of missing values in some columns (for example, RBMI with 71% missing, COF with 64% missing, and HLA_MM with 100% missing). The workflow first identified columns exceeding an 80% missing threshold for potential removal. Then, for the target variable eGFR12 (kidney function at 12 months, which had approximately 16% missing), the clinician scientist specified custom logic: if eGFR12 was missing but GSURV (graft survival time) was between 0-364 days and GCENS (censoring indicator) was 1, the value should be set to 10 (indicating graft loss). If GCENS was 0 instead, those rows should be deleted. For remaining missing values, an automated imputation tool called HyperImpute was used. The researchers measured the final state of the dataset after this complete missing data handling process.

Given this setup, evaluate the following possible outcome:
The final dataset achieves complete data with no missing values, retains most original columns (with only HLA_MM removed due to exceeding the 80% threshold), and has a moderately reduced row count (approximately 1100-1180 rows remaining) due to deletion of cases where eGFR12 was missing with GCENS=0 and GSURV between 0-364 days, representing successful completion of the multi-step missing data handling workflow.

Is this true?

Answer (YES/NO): NO